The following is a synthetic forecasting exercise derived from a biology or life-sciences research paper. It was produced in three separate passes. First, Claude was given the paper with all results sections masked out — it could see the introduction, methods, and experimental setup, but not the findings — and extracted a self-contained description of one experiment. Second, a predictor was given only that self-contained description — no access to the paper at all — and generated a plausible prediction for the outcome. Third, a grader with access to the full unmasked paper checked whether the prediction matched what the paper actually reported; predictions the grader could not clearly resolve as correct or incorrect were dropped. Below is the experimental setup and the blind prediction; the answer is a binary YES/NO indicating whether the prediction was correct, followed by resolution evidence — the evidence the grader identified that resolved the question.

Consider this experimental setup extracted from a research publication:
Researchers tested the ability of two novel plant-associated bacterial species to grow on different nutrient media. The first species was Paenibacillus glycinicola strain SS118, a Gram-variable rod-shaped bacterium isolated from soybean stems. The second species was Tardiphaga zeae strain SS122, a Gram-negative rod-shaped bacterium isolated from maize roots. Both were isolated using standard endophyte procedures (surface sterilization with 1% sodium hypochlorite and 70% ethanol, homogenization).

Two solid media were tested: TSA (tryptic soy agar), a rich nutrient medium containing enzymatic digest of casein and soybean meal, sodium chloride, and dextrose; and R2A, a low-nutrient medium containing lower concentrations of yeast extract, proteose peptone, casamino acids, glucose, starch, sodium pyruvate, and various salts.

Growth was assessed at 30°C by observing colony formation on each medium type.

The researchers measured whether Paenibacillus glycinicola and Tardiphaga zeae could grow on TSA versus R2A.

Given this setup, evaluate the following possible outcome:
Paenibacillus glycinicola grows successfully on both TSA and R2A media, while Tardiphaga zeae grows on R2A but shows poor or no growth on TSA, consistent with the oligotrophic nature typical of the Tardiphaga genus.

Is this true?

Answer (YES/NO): NO